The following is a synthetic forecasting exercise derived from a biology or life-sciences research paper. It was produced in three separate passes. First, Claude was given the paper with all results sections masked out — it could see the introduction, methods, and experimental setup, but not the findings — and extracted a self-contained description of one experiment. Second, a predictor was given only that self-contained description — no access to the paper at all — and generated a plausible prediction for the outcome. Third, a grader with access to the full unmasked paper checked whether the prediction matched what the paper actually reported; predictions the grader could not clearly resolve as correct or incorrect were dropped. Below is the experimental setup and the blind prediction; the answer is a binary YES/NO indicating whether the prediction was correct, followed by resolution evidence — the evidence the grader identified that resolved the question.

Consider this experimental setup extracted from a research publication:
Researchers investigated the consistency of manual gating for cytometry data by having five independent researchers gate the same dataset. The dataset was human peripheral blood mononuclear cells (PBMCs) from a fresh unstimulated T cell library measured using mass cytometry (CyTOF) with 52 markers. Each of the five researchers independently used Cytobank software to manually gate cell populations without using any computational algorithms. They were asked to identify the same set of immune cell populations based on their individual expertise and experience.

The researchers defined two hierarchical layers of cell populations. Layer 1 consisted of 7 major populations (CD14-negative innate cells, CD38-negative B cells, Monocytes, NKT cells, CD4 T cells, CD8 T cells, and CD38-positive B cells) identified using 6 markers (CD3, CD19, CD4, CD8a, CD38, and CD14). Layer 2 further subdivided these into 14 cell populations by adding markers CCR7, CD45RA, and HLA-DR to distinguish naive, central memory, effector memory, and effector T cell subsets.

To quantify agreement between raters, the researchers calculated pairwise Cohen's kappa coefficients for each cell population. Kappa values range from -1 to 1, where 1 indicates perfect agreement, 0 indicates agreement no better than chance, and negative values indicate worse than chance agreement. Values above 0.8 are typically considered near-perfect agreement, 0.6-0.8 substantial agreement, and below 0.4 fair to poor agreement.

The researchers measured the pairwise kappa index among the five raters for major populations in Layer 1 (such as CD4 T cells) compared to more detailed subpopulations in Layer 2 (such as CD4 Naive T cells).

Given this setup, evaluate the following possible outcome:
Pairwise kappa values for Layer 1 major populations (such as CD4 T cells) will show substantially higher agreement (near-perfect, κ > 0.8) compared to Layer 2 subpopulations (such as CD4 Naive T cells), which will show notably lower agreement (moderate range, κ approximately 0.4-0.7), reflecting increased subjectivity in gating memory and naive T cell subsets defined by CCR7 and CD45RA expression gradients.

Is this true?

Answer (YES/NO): NO